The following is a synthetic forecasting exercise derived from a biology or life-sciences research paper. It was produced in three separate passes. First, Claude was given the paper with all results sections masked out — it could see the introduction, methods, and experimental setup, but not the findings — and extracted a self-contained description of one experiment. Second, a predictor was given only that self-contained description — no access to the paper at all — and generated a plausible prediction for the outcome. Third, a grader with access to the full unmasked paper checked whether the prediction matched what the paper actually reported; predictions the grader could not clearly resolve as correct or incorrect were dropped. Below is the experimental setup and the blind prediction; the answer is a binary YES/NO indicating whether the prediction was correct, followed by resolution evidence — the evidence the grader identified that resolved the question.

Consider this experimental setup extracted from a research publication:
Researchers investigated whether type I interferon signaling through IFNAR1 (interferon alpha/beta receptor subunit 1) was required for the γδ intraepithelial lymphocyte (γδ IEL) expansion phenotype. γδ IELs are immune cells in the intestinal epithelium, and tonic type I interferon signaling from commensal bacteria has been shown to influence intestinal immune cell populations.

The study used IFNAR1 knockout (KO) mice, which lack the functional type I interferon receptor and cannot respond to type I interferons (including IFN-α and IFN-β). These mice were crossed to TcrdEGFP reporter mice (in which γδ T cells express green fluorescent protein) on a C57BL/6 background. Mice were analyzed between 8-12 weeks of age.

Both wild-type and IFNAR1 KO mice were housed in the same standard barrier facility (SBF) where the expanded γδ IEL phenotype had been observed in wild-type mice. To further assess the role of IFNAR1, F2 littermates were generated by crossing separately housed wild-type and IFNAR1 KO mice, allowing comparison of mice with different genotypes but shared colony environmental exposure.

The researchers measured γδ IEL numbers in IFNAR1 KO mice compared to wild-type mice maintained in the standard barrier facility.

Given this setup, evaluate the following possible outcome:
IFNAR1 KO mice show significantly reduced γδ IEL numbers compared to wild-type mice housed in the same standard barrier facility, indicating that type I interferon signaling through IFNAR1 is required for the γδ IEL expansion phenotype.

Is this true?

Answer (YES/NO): NO